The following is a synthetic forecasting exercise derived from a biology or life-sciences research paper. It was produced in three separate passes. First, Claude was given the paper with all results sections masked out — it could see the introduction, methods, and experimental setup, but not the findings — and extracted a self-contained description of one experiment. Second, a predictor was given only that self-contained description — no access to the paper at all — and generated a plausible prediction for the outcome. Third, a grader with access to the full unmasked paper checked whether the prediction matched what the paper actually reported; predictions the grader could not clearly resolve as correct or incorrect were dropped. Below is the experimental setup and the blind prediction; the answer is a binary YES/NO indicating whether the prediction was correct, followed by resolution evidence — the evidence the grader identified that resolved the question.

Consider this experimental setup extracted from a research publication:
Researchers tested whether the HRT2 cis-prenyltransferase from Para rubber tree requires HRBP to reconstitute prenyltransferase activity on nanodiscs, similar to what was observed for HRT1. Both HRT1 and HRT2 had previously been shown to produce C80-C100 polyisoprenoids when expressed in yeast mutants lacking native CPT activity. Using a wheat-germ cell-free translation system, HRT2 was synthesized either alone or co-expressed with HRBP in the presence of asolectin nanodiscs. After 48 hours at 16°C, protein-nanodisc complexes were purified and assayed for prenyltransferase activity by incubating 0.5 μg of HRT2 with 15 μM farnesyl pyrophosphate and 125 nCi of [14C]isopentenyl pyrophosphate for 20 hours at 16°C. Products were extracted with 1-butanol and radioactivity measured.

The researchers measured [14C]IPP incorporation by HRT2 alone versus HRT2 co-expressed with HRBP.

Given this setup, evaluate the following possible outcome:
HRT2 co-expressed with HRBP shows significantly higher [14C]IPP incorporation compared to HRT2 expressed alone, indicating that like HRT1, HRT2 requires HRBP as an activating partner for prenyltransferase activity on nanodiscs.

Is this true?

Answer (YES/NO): NO